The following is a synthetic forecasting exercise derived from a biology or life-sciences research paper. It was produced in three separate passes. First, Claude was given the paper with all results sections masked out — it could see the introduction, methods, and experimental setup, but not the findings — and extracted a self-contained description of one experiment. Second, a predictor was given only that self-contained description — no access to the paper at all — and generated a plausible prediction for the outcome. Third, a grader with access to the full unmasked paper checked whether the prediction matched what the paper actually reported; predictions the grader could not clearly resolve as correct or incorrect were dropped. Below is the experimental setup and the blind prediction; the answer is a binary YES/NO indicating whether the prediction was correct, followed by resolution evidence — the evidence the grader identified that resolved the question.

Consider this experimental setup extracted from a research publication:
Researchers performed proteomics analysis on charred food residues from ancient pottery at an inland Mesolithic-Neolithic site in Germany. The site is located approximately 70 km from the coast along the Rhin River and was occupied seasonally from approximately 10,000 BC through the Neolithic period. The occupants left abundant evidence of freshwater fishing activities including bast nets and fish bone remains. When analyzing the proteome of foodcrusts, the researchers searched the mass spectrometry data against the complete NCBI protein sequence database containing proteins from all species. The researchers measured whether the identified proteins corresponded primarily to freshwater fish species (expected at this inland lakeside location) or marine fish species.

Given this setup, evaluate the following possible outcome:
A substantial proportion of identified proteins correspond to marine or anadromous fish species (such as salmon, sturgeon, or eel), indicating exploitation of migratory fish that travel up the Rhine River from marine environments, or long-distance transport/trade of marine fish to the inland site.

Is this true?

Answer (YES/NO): NO